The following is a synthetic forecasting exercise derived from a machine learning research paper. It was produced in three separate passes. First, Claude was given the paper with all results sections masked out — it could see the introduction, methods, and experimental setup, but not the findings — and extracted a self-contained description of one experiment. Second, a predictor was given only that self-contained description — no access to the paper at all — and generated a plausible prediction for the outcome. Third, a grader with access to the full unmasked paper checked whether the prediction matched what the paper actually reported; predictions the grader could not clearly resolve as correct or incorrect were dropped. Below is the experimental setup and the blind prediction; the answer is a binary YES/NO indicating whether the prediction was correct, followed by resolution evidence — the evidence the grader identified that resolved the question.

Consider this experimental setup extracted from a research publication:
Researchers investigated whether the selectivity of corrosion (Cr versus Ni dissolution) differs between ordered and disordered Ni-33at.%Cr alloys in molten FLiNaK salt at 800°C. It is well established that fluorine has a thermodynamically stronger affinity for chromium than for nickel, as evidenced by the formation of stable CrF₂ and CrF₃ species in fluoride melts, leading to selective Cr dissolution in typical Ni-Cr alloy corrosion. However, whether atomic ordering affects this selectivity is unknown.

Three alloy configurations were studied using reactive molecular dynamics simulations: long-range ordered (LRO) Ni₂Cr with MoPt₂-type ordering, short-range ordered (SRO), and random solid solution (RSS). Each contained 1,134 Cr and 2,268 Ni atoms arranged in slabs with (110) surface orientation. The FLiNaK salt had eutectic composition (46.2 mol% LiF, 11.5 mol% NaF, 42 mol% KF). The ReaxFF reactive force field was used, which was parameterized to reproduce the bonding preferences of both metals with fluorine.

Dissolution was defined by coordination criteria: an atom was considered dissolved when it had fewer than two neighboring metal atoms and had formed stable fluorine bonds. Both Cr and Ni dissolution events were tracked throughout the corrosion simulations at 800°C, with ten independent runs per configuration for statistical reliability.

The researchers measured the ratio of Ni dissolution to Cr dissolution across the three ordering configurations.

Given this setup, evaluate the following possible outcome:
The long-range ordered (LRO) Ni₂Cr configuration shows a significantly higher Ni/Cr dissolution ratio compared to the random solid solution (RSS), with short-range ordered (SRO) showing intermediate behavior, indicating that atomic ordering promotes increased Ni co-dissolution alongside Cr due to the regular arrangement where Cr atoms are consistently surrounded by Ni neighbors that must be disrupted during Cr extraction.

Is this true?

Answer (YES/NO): NO